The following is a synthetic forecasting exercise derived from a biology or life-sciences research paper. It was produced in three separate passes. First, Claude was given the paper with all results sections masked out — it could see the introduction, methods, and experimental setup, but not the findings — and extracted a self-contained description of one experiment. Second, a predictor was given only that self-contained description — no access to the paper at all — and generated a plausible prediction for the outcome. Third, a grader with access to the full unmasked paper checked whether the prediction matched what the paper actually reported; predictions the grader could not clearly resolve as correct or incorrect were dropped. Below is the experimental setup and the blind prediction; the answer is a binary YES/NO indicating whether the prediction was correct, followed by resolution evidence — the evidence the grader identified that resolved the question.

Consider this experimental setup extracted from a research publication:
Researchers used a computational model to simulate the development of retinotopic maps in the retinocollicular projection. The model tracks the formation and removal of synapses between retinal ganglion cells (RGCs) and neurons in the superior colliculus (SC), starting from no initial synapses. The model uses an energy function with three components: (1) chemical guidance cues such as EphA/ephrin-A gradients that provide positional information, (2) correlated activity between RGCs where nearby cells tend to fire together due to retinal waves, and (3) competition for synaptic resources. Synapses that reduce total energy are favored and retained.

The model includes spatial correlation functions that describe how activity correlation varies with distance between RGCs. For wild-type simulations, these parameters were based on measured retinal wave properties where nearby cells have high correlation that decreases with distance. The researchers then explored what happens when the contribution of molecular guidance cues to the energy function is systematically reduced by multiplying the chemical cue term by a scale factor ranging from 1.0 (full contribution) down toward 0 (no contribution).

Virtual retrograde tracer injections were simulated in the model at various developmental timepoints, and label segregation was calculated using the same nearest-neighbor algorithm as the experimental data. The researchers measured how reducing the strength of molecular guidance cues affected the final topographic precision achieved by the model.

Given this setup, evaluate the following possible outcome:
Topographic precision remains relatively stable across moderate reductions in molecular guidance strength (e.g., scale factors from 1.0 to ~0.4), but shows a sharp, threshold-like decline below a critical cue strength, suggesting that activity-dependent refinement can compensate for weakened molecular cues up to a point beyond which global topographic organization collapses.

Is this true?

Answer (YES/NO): NO